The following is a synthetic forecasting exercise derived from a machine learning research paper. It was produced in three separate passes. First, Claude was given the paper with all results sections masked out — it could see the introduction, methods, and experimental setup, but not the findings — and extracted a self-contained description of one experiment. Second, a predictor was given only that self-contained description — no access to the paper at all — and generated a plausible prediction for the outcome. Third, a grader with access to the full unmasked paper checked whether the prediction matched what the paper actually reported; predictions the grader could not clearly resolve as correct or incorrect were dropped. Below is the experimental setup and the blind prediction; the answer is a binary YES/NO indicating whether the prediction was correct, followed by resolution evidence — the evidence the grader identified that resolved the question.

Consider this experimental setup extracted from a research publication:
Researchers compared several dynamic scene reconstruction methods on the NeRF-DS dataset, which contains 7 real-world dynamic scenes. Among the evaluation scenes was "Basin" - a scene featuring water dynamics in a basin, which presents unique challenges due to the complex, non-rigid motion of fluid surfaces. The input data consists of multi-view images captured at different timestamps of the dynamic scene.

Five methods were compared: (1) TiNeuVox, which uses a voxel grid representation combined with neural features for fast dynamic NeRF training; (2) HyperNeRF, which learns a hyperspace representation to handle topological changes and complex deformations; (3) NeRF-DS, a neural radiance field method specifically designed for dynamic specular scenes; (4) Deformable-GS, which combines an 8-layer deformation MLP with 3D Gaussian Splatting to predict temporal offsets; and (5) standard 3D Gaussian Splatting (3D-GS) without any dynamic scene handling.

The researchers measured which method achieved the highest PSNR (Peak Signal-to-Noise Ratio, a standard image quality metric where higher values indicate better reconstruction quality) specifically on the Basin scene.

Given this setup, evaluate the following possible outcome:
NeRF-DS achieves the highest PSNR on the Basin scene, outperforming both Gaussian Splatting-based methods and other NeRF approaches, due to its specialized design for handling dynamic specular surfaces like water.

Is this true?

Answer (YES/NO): NO